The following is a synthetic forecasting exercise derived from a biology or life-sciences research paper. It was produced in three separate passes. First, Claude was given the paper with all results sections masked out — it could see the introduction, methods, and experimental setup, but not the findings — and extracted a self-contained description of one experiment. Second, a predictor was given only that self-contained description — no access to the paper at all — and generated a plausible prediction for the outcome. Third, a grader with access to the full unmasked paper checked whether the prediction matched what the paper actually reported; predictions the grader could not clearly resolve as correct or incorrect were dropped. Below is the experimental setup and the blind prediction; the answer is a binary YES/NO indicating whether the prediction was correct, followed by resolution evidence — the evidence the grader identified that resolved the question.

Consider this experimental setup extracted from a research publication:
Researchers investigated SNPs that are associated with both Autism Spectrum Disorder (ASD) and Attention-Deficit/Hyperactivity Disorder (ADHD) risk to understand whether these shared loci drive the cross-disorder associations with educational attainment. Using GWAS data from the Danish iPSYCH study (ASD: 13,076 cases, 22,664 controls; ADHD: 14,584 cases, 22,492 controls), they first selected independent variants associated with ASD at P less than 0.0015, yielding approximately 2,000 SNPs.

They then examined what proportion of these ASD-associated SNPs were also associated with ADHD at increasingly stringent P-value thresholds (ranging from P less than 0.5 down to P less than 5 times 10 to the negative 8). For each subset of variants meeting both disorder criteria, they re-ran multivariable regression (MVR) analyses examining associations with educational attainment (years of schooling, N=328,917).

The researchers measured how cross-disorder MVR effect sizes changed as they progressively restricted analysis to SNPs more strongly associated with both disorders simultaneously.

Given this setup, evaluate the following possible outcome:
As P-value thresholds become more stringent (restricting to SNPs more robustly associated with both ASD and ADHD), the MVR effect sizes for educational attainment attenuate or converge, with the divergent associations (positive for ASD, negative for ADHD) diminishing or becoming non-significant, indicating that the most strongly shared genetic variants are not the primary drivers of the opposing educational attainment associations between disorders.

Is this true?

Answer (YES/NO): NO